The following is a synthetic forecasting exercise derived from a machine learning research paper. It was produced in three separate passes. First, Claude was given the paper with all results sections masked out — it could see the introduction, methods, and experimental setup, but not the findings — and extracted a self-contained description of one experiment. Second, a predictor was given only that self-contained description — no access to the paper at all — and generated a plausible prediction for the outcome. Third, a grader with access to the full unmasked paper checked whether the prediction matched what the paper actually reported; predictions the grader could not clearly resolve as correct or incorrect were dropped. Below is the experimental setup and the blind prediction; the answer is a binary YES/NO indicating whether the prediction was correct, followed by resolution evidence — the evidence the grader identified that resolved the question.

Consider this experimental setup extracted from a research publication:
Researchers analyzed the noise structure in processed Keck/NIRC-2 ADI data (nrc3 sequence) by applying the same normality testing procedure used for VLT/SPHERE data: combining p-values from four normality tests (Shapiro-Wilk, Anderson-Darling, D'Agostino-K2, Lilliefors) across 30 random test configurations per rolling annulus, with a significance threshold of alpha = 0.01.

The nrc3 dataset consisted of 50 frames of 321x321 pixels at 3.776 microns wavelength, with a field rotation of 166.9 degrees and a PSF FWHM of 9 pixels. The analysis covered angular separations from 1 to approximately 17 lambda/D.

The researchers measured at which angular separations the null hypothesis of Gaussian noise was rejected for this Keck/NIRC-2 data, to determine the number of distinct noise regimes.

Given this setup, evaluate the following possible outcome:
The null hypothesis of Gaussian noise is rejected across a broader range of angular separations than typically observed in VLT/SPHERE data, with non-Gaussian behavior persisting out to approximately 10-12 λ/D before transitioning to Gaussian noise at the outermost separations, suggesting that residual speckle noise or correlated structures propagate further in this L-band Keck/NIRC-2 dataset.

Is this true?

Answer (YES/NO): NO